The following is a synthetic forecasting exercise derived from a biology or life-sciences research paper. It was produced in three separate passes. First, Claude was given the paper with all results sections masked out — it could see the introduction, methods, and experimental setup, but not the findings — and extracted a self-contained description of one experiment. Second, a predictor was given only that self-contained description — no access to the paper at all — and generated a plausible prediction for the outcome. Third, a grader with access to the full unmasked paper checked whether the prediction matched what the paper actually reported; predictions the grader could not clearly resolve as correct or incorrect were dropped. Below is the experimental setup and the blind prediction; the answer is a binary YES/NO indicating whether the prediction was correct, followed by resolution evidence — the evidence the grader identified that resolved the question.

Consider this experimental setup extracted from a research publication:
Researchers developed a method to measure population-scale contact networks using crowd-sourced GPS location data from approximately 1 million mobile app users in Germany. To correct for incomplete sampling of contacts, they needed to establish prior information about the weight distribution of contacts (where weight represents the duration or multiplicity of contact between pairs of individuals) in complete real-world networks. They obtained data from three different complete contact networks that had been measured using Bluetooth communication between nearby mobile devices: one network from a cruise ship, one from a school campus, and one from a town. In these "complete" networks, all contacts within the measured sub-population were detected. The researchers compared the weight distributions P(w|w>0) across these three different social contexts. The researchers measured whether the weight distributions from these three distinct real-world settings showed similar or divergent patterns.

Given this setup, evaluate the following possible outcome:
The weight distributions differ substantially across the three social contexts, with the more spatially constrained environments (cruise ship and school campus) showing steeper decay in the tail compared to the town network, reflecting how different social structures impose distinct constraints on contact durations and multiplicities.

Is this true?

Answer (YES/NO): NO